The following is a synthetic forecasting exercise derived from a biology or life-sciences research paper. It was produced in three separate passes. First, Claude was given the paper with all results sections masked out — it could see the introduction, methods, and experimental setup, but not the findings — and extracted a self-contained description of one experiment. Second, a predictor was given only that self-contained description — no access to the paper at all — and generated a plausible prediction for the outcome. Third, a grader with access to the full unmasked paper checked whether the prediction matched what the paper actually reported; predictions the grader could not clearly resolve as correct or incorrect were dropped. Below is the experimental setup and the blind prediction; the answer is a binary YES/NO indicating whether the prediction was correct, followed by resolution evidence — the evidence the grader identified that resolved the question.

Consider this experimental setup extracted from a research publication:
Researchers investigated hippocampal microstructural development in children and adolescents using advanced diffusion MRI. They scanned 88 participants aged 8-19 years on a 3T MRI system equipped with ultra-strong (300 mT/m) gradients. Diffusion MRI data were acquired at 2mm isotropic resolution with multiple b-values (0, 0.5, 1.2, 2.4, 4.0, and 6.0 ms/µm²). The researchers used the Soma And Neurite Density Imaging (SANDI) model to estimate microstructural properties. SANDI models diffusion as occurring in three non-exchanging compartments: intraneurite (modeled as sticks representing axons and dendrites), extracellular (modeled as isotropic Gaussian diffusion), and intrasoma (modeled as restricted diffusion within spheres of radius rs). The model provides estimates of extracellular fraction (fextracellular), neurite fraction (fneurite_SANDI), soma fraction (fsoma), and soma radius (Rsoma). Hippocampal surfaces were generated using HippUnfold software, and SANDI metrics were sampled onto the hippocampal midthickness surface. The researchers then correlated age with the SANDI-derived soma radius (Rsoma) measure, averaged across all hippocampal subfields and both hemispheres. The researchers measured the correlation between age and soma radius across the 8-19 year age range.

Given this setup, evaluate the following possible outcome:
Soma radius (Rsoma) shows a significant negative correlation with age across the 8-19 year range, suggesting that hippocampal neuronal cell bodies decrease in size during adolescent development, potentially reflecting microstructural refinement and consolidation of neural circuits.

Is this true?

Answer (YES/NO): NO